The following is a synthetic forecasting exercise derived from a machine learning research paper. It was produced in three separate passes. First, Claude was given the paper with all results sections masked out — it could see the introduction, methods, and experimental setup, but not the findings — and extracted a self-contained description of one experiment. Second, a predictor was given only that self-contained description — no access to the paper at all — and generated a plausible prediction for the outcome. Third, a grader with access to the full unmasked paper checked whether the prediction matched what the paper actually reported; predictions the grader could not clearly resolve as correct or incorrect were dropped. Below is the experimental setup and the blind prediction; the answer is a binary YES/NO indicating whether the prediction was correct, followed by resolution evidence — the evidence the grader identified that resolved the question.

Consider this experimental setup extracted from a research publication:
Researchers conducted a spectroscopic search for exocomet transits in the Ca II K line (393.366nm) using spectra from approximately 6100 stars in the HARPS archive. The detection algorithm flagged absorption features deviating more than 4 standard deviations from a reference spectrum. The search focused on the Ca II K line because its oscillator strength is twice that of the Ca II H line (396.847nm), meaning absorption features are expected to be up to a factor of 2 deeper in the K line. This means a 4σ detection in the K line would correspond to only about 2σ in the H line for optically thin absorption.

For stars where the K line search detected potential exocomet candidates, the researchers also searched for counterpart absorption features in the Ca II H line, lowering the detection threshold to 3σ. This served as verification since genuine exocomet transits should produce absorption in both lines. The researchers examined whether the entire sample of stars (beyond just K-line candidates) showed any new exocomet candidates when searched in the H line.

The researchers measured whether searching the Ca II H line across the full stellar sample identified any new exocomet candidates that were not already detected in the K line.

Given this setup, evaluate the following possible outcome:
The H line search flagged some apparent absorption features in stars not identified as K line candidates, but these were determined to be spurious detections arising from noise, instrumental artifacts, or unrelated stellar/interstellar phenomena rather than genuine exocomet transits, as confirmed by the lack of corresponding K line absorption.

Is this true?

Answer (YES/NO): NO